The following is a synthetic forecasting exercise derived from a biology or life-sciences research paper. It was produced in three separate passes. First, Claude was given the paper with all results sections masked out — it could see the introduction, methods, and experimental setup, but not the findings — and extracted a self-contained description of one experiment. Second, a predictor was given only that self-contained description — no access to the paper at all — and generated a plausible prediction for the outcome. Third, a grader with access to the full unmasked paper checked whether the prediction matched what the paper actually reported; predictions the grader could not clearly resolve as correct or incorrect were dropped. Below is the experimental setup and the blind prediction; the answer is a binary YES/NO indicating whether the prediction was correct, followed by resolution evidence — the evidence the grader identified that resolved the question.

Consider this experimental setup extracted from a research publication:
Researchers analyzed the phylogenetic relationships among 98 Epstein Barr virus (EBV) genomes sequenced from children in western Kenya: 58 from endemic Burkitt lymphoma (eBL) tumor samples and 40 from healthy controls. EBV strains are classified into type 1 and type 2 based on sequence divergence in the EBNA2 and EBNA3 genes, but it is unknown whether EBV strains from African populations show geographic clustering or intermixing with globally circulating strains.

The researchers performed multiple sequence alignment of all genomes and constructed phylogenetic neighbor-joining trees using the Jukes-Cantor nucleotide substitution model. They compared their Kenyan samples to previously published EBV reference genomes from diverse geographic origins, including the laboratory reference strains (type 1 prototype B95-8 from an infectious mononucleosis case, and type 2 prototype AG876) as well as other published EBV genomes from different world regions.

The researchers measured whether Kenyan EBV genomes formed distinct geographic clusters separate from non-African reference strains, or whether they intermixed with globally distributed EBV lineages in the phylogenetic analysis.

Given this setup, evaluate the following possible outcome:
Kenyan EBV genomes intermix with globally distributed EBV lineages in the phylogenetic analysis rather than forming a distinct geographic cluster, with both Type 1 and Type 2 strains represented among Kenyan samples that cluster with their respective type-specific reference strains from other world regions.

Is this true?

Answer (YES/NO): NO